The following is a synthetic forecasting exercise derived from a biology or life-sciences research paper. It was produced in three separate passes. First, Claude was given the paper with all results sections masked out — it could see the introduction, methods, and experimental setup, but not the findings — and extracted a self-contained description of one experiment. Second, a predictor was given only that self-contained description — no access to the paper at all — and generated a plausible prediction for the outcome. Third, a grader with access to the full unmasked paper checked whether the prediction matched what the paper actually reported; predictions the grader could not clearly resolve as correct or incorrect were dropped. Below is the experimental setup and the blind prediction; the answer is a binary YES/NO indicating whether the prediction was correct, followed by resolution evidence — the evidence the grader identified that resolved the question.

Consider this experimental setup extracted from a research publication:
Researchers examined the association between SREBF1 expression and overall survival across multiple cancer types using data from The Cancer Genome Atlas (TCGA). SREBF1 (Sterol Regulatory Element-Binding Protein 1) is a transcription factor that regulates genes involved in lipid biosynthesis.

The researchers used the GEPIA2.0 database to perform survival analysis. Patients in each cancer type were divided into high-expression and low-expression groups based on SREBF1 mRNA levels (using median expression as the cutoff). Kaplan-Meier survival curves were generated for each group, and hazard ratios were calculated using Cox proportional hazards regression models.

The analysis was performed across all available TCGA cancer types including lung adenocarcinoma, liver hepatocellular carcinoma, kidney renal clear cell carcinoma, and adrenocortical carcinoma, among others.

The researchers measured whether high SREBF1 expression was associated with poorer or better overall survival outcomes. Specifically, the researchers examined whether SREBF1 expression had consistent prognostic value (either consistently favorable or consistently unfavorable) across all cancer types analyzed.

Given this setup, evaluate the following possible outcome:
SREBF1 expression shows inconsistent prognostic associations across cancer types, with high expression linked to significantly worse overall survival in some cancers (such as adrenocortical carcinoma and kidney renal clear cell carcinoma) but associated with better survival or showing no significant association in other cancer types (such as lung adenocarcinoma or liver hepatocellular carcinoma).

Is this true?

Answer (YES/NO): NO